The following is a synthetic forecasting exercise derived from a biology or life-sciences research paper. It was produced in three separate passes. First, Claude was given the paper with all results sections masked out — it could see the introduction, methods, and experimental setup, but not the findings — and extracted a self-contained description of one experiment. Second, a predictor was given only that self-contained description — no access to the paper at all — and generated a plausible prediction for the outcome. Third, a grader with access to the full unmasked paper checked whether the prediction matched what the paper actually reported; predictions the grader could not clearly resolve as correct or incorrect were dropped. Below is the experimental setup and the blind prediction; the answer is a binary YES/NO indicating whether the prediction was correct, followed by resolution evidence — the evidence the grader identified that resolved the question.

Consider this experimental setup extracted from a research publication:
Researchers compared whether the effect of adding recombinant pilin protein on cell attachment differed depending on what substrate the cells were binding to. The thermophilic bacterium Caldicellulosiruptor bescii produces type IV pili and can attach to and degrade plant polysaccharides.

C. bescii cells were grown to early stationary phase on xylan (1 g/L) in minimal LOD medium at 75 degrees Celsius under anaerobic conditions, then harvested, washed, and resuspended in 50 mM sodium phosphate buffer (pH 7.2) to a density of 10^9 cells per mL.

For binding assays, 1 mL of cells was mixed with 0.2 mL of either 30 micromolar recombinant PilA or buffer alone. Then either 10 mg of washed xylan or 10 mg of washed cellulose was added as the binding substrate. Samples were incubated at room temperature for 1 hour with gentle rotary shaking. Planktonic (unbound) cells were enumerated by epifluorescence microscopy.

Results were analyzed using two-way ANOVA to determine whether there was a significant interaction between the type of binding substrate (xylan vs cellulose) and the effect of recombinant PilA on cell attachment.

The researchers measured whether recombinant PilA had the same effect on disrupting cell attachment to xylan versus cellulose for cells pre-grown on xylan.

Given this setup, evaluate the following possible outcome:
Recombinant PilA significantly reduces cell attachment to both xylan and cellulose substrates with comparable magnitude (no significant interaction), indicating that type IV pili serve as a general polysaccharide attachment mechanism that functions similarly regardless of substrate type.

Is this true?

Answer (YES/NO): NO